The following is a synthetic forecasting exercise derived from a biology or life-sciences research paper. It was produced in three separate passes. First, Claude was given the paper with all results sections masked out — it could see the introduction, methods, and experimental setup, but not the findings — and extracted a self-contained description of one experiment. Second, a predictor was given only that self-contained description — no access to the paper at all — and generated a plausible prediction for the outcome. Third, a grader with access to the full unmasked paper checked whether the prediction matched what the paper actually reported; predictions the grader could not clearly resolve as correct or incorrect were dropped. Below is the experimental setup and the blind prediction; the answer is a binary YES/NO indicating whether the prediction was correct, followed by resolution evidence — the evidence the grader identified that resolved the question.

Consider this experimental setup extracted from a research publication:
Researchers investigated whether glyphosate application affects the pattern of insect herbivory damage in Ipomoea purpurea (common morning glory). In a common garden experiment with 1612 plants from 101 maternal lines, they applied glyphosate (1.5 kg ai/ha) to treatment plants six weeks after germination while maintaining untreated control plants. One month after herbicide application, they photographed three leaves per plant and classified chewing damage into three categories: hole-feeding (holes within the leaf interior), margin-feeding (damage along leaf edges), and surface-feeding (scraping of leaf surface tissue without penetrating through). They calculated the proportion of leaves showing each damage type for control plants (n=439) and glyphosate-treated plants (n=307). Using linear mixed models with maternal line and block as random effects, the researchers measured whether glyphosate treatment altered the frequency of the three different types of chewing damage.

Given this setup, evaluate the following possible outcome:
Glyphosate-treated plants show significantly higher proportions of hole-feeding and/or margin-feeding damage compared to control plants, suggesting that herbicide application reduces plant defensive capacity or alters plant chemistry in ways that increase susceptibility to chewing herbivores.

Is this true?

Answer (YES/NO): YES